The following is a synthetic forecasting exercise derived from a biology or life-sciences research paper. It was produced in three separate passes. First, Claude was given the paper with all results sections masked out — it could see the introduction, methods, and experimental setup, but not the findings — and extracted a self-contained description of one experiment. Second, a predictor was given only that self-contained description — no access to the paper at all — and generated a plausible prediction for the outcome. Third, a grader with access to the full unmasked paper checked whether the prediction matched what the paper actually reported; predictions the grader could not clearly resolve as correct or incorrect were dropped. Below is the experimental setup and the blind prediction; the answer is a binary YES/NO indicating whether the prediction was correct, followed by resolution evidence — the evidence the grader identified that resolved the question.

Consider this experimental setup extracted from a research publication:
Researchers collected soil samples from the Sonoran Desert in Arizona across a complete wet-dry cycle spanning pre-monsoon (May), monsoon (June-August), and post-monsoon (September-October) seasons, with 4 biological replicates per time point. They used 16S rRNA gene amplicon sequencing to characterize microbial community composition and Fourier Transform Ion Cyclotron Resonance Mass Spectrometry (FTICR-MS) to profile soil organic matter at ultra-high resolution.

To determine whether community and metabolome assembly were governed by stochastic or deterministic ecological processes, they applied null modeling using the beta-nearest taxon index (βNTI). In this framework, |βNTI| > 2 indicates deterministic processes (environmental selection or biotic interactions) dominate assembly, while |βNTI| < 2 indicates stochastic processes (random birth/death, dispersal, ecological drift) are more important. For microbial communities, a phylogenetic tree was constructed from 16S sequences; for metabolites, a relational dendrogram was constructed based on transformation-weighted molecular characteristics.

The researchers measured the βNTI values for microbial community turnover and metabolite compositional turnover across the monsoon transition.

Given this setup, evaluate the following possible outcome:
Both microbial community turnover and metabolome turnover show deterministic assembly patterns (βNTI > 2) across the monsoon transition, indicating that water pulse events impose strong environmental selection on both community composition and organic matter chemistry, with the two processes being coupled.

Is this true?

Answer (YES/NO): NO